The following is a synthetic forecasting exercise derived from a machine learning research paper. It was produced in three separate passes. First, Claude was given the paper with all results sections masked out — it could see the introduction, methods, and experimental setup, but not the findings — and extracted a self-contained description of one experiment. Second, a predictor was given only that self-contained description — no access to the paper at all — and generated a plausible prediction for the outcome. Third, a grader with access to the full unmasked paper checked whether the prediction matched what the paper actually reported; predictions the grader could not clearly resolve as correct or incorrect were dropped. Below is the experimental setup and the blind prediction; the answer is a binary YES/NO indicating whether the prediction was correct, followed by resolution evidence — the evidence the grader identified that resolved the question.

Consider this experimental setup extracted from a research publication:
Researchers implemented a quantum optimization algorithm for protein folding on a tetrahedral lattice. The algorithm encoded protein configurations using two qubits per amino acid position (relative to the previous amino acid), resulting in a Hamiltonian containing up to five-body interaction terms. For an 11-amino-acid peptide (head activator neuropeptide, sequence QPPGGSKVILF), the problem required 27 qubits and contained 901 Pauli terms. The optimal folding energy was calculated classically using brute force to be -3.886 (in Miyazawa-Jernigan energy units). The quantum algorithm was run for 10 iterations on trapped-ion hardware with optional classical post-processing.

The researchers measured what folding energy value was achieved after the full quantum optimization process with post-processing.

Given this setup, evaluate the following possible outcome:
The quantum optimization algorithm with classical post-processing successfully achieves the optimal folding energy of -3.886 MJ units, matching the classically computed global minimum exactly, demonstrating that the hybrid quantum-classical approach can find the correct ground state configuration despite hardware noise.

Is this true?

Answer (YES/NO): YES